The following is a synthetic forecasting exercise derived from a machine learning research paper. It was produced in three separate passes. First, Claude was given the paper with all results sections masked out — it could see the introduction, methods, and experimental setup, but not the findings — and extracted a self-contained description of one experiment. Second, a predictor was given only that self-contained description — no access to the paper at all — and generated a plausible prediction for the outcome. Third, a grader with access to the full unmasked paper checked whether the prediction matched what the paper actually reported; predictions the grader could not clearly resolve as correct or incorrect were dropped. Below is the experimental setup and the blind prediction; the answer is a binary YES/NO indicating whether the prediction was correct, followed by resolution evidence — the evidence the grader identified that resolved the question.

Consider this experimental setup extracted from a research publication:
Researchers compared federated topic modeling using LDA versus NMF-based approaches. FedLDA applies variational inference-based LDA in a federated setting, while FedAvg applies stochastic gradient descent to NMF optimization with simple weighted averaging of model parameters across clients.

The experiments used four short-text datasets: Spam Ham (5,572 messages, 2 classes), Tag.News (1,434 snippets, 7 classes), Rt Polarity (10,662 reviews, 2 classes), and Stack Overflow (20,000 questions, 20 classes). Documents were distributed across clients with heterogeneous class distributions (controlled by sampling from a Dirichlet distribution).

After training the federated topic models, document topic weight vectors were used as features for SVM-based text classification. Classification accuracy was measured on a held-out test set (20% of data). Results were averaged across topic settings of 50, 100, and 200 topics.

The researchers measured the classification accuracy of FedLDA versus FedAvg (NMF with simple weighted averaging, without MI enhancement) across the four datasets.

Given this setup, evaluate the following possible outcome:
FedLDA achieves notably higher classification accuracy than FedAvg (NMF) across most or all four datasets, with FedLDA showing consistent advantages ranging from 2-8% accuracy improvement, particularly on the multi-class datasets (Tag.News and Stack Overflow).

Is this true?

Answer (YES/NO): NO